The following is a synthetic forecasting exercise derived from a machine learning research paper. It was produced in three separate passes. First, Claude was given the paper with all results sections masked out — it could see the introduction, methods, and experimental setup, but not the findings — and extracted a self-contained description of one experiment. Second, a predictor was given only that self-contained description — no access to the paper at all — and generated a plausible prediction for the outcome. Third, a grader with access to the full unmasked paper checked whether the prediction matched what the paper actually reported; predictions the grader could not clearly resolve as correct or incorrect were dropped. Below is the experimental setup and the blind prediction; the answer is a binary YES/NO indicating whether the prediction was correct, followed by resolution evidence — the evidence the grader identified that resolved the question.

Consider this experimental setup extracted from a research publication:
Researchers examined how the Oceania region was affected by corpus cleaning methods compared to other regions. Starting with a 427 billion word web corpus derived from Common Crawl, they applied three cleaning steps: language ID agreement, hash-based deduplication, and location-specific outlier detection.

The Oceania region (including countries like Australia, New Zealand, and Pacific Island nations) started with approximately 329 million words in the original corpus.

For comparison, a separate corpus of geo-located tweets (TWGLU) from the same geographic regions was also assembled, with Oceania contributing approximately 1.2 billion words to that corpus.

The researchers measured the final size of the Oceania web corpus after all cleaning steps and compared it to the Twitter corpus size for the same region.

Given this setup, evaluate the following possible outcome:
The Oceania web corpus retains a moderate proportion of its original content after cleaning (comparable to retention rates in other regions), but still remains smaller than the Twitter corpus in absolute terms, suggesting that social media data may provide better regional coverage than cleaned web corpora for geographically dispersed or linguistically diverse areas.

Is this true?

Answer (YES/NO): NO